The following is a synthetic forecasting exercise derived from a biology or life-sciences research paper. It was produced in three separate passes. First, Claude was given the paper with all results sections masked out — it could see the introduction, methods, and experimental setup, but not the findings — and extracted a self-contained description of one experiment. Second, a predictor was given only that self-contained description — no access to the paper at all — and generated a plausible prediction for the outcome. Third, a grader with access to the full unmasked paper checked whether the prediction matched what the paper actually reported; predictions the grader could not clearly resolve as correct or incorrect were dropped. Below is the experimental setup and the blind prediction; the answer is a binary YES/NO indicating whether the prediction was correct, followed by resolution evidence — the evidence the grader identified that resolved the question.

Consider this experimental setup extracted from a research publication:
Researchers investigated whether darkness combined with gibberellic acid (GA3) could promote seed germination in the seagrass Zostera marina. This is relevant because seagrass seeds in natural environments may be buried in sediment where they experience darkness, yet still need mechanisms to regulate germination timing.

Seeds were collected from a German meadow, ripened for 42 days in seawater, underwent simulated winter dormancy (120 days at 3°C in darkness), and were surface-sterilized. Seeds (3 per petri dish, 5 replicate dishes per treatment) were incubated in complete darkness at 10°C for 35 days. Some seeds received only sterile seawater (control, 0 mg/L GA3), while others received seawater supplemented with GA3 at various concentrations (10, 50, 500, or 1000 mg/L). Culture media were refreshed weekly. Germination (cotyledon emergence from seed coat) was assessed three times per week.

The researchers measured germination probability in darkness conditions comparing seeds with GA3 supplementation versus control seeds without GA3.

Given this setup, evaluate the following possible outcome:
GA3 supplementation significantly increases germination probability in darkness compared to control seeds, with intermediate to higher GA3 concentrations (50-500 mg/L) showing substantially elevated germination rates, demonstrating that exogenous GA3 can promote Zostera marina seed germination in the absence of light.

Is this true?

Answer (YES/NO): NO